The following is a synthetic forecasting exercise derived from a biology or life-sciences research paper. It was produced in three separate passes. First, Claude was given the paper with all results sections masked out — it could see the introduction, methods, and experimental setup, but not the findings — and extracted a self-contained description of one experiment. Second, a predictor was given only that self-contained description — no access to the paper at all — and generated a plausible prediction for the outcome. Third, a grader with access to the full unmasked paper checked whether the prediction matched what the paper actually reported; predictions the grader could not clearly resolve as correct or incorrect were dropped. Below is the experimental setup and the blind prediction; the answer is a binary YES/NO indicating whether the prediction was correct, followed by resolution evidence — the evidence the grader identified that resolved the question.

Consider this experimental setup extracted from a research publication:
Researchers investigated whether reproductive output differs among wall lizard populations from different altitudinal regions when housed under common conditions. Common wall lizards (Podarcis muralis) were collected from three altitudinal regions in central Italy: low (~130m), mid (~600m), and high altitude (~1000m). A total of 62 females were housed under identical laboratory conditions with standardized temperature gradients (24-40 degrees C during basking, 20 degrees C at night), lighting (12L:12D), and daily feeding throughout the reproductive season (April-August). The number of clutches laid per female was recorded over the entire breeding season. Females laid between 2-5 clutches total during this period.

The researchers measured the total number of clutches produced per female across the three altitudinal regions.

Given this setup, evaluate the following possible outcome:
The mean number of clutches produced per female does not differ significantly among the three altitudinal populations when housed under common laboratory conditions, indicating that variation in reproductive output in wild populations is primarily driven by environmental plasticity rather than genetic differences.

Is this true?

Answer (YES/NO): NO